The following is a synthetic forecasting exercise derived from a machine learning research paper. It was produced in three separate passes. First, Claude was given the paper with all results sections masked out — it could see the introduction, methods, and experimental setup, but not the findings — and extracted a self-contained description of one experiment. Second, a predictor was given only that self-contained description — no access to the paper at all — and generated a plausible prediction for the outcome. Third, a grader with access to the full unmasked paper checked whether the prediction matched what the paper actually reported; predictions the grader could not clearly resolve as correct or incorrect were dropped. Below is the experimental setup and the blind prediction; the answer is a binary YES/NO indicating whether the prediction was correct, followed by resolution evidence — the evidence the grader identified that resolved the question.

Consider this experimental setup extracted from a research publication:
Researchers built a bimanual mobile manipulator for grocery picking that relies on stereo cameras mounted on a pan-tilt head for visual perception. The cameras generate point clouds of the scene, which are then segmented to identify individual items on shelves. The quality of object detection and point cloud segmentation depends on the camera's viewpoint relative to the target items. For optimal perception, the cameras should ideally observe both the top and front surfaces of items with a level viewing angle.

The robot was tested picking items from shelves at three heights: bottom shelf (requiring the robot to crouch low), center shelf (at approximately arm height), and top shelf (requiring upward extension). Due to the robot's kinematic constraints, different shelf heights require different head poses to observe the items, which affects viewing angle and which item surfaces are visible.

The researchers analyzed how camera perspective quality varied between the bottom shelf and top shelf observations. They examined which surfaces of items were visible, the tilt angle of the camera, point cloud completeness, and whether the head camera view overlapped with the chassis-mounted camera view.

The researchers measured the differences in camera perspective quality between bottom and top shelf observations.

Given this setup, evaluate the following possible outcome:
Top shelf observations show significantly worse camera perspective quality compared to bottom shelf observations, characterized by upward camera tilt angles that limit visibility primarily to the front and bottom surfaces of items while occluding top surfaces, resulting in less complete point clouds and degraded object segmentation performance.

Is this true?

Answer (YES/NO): NO